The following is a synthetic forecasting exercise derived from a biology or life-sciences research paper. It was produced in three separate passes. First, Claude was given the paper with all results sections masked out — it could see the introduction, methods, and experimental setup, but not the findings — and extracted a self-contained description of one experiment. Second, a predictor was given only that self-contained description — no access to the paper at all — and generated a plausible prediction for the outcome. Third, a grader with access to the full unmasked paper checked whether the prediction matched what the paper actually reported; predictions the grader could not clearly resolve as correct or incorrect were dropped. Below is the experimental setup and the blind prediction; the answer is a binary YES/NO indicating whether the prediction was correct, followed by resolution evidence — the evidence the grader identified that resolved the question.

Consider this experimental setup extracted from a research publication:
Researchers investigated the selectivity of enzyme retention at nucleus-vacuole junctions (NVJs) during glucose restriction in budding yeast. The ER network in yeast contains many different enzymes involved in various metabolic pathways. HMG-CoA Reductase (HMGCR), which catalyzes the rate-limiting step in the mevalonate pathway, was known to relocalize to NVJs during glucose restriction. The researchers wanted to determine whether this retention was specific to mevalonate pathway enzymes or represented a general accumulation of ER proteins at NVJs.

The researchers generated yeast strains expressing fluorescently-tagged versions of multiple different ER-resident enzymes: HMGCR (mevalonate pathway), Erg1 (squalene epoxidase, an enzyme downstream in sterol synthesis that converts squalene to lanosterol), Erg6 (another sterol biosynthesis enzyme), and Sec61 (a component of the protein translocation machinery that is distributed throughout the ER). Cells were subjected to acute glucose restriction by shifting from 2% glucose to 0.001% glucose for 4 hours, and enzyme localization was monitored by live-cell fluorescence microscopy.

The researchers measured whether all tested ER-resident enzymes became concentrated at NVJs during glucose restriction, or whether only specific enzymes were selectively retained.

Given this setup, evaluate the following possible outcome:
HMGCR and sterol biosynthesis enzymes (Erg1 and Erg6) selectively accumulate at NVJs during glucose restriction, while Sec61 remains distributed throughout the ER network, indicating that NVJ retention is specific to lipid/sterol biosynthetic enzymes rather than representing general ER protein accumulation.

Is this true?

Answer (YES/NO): NO